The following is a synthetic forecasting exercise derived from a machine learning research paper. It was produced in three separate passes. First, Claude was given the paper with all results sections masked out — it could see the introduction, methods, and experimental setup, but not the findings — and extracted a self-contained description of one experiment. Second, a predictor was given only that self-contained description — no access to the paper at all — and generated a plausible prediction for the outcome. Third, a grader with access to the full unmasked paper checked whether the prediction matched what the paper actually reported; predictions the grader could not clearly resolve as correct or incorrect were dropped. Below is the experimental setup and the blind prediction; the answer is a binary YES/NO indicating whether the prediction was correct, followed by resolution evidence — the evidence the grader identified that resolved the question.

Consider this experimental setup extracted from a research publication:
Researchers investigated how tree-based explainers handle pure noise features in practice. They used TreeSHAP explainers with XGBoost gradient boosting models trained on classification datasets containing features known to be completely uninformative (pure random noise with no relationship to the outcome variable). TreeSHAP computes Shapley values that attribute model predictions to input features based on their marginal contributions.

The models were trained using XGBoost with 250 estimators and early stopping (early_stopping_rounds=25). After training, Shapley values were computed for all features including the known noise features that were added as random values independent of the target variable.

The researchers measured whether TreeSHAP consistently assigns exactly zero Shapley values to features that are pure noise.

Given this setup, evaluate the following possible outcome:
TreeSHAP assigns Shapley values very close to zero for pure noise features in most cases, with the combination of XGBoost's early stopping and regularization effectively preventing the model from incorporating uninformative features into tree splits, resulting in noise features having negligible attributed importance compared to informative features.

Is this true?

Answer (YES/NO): NO